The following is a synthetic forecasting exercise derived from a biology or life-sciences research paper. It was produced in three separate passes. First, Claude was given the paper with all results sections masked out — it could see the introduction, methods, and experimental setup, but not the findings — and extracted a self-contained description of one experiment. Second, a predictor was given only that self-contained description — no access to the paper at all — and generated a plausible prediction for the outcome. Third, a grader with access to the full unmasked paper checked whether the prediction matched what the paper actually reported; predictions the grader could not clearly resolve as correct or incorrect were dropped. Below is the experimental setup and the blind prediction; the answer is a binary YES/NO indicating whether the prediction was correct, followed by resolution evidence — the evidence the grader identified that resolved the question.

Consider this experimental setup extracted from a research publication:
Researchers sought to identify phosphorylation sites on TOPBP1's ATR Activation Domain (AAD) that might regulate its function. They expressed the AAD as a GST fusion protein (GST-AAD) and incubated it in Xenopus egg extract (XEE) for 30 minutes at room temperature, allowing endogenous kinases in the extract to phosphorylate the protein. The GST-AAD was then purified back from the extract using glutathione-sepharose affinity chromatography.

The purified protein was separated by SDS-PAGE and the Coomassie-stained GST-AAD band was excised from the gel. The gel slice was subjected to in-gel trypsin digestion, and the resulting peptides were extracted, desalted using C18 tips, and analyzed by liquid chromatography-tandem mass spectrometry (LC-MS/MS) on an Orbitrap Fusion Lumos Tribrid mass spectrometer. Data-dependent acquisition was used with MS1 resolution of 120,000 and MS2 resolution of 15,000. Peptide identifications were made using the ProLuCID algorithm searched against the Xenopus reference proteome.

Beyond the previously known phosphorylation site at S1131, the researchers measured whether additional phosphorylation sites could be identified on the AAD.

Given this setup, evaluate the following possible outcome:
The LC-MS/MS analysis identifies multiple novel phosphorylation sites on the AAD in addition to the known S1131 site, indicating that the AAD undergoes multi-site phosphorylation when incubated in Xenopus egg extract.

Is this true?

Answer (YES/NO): YES